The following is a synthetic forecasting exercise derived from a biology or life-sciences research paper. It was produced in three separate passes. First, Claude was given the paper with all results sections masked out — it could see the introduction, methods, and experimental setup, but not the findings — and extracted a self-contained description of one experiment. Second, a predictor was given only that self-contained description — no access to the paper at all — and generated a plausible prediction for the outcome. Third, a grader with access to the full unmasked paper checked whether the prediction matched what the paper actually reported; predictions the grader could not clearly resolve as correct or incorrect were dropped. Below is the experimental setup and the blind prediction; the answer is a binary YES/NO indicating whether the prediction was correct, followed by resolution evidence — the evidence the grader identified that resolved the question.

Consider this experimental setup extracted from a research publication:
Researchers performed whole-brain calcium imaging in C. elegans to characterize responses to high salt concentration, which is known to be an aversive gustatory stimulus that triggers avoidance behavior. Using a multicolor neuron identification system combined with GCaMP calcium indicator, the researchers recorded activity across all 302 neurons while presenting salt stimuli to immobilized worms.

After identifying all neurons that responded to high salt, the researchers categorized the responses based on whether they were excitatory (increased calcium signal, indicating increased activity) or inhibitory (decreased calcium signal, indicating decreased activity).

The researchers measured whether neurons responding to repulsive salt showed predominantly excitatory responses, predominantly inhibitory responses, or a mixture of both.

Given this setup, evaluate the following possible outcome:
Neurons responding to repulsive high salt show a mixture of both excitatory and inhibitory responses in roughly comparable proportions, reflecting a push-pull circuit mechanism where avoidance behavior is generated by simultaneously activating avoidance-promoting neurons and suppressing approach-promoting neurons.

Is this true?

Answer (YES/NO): NO